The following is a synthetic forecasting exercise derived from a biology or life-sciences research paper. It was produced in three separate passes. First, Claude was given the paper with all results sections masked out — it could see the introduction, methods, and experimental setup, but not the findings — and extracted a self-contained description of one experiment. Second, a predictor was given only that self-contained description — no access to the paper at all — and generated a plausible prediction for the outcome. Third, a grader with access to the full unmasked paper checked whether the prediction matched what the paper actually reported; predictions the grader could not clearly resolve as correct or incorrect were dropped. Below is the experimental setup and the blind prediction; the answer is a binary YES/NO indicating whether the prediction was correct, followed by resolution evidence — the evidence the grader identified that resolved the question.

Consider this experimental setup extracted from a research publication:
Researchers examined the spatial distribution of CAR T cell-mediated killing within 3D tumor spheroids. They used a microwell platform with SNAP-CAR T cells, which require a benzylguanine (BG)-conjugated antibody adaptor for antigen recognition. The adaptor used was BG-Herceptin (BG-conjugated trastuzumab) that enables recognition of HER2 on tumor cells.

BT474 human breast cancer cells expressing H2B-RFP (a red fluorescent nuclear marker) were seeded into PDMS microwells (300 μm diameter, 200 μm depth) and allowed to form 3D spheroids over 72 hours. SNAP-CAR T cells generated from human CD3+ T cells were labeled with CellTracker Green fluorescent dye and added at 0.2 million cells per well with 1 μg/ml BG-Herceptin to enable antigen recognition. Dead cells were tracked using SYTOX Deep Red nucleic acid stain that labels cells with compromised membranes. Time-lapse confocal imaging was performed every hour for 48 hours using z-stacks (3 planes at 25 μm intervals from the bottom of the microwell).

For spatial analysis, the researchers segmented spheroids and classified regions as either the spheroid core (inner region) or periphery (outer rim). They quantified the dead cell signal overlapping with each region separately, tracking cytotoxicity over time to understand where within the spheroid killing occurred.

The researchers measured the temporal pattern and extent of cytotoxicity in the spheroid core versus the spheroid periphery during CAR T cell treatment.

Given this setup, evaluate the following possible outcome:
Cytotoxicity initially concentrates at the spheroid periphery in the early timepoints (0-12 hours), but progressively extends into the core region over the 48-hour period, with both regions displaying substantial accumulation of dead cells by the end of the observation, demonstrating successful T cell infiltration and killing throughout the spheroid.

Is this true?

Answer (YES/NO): YES